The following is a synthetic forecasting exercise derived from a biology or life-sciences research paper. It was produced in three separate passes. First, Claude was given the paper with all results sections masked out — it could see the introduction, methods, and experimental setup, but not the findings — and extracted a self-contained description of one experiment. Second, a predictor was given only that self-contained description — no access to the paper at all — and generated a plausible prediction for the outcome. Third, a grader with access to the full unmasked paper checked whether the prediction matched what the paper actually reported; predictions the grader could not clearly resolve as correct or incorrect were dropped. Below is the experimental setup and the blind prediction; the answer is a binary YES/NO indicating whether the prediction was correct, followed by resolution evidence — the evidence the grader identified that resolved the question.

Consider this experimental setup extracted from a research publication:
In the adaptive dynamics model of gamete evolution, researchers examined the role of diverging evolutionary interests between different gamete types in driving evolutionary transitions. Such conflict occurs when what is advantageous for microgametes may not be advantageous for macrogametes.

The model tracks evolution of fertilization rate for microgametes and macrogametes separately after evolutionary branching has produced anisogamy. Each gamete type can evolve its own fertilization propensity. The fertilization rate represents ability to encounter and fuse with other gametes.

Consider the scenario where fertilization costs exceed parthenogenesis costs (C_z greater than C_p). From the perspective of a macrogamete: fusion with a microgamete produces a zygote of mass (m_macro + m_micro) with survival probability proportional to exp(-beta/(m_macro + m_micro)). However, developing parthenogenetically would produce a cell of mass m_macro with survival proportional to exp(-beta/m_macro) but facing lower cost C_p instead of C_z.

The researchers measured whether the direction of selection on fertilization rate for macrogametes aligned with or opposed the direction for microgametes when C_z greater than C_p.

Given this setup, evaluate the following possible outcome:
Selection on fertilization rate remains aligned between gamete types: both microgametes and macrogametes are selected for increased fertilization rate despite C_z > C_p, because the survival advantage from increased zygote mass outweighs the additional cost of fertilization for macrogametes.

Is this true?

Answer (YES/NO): NO